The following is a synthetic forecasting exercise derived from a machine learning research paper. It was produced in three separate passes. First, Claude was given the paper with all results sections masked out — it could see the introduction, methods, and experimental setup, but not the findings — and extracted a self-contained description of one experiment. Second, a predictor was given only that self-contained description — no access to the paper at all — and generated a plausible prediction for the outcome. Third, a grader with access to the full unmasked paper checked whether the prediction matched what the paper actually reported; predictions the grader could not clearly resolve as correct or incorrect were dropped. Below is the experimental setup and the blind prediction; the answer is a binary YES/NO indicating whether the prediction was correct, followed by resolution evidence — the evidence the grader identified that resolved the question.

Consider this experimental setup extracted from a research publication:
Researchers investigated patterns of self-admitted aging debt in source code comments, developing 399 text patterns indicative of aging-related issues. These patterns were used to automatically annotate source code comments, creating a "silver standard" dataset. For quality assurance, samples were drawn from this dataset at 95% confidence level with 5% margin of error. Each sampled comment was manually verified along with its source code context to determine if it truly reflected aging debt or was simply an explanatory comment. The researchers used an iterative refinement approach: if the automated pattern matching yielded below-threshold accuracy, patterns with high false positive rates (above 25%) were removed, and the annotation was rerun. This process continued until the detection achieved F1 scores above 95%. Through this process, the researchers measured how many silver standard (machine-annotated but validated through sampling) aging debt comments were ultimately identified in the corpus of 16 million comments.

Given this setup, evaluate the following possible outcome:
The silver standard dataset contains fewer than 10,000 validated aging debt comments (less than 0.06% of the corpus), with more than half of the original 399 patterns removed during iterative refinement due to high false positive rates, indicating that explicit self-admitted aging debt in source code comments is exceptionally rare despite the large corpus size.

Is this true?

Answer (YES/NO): NO